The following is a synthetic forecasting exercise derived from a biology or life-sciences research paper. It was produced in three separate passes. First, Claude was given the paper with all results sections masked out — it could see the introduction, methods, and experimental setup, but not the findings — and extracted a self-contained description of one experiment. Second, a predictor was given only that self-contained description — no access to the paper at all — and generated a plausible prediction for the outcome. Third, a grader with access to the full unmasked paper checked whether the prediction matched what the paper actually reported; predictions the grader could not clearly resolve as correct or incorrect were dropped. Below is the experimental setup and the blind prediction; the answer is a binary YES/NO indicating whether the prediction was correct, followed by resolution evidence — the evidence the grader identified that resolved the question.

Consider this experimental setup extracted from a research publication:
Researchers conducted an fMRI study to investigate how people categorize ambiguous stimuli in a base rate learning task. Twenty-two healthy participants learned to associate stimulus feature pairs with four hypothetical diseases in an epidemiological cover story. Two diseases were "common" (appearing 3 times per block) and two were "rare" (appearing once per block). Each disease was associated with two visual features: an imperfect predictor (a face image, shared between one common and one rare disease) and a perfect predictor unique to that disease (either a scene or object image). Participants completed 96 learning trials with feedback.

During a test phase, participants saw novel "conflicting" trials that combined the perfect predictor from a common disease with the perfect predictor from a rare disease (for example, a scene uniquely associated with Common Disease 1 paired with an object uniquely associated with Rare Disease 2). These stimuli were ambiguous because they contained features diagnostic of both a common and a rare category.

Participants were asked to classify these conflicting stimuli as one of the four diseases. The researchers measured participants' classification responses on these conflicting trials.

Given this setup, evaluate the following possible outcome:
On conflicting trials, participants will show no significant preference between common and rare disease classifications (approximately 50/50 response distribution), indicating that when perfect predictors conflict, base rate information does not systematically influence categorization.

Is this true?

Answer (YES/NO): NO